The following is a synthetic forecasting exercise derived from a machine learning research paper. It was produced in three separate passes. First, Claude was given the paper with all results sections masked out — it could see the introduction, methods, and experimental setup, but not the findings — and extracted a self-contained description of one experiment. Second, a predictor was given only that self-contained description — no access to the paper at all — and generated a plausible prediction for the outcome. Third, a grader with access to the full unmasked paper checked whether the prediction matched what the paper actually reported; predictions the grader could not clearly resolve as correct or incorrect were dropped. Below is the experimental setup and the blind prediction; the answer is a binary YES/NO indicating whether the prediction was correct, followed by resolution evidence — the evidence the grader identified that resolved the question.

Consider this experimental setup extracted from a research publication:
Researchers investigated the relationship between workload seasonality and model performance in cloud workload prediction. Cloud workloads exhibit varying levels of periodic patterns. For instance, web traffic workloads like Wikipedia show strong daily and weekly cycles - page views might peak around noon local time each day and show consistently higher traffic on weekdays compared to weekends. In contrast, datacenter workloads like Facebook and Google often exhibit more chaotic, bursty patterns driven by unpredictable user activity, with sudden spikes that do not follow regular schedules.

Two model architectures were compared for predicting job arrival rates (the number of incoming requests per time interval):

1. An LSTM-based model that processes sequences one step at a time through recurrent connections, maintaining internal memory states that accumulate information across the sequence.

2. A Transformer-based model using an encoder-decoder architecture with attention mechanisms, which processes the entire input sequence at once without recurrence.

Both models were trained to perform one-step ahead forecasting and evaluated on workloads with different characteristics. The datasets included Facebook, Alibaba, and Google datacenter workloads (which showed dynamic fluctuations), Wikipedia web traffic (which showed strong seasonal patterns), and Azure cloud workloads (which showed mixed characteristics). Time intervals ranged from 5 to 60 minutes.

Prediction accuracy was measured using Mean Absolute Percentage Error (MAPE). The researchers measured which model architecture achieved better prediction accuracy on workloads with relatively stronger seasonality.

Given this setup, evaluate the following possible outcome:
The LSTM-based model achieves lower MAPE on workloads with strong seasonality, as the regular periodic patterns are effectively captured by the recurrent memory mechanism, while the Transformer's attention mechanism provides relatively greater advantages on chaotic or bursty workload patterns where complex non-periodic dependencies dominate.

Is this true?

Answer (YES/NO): YES